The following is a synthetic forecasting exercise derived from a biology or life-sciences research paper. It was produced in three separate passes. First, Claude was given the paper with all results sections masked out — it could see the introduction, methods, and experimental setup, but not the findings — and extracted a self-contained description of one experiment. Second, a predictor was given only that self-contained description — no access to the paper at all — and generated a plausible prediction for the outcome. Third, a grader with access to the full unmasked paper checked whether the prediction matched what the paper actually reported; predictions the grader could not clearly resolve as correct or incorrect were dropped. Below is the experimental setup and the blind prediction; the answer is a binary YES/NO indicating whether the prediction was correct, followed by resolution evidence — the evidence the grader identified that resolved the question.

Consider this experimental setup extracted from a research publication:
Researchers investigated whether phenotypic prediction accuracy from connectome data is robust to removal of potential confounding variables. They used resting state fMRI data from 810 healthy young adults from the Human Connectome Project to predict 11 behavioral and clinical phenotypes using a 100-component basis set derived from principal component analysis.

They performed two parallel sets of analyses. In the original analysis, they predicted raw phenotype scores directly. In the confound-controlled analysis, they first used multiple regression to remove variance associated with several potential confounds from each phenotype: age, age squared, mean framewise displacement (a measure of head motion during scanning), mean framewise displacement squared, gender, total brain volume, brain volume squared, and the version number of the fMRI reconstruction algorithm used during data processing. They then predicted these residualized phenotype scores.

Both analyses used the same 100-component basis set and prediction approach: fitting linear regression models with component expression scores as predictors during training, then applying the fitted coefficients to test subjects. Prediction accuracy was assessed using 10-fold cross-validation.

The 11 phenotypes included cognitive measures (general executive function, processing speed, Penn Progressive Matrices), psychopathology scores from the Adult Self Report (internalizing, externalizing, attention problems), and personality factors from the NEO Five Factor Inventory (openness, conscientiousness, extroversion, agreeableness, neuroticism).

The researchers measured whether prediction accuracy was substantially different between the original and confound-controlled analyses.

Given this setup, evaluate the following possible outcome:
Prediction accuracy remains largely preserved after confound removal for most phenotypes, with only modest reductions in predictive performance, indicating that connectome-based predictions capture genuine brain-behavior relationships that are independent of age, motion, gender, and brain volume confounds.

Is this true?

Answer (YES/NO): YES